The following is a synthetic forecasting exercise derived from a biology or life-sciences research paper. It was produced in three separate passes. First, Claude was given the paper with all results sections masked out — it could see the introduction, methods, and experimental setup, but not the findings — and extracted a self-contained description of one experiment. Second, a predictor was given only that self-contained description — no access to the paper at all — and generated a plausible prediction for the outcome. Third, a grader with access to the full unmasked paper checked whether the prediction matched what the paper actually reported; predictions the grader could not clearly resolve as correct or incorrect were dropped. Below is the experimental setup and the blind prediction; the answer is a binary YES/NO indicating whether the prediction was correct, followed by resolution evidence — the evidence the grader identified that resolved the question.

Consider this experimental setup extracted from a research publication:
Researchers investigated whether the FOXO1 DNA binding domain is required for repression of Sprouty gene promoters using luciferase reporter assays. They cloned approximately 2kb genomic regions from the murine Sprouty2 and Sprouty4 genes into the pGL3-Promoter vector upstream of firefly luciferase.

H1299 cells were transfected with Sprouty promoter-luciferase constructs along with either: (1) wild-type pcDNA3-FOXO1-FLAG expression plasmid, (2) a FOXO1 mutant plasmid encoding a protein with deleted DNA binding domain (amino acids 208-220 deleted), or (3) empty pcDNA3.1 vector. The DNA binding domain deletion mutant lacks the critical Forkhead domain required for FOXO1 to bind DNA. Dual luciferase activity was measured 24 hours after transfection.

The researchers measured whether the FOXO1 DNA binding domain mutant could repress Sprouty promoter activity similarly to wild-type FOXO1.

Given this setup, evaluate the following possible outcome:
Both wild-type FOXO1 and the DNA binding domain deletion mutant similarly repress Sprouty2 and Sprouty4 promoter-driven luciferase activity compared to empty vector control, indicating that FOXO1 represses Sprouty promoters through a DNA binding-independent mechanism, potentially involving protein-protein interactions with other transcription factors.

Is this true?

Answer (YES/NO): NO